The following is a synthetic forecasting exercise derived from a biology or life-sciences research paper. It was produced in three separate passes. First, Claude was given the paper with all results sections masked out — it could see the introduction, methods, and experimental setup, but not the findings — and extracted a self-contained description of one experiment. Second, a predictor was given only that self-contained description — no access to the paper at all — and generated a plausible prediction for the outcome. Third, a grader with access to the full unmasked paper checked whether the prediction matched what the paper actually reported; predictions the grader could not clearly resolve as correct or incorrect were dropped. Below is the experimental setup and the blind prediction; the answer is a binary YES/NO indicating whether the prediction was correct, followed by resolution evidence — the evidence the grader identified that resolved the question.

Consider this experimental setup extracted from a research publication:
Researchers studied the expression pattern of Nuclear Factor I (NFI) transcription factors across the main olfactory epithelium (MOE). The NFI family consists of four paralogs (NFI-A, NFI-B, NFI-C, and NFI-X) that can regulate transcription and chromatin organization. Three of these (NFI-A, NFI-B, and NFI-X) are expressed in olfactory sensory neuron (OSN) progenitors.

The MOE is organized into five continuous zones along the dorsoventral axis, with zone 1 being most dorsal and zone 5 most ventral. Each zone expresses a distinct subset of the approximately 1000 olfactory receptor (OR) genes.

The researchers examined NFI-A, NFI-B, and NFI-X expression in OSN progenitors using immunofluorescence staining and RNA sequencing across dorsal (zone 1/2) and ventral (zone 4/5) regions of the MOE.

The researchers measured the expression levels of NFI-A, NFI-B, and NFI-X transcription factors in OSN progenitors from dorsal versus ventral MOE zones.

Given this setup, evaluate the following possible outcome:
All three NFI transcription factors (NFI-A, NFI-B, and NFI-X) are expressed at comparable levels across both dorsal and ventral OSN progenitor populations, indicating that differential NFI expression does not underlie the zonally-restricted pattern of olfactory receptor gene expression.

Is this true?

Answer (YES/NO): NO